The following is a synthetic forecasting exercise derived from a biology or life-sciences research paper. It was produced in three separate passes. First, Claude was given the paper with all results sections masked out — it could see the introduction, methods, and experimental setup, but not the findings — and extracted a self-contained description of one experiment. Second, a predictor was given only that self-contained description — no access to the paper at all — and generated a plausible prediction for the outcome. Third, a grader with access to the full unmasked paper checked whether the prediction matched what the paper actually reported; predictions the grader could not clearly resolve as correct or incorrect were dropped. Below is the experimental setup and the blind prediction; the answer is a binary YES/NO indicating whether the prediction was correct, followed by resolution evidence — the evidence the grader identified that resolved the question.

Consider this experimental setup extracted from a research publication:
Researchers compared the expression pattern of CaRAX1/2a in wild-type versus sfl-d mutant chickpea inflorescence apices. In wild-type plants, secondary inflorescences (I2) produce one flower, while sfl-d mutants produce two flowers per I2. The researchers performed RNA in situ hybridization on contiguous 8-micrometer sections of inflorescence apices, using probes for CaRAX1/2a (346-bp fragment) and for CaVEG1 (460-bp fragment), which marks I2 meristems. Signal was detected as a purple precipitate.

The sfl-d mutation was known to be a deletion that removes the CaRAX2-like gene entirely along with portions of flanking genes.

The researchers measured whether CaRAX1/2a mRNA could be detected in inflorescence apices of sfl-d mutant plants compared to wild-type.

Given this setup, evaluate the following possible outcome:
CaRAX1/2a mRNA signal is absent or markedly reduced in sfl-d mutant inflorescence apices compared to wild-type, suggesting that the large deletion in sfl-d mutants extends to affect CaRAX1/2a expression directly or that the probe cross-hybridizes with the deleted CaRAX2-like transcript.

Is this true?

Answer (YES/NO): YES